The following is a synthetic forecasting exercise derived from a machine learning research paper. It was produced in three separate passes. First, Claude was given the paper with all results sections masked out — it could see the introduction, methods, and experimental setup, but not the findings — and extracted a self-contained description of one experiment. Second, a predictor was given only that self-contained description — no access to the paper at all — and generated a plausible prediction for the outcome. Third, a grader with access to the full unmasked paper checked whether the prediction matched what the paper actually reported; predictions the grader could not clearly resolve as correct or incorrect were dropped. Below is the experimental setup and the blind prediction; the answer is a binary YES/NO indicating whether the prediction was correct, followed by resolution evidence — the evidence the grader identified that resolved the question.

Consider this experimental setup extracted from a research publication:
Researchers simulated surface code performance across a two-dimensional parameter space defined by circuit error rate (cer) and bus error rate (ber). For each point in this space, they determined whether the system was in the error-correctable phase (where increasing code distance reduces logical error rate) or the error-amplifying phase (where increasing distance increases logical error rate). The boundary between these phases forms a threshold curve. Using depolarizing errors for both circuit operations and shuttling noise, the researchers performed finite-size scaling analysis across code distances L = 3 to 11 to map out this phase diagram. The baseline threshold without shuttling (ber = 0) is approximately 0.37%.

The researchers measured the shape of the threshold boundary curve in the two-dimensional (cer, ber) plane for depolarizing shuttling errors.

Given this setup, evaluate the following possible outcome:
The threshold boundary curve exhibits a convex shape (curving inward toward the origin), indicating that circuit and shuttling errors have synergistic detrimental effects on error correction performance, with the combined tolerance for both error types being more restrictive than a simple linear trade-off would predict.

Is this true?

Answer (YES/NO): NO